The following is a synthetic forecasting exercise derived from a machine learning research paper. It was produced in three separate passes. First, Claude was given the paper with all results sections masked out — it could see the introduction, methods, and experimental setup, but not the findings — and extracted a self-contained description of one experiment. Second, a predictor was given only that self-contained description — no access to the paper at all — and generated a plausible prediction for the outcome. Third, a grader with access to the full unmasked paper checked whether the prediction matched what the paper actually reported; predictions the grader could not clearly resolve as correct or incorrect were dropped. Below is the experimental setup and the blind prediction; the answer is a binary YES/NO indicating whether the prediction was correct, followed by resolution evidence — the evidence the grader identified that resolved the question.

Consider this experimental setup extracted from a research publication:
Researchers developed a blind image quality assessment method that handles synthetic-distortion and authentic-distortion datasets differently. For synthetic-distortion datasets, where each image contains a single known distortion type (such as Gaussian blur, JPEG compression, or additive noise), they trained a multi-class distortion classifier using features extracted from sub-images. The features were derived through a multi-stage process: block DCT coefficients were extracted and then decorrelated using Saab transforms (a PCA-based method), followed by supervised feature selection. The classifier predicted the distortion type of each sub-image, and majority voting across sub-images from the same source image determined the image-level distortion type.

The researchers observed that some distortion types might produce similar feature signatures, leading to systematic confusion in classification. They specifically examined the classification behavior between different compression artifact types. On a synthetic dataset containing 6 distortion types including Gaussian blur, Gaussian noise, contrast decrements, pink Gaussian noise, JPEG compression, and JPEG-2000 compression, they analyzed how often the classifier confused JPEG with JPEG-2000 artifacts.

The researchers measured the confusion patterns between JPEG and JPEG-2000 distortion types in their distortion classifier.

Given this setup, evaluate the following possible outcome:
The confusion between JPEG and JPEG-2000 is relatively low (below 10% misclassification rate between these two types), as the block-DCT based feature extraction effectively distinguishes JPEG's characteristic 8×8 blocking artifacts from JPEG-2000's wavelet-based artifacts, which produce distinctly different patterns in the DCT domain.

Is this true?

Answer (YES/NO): NO